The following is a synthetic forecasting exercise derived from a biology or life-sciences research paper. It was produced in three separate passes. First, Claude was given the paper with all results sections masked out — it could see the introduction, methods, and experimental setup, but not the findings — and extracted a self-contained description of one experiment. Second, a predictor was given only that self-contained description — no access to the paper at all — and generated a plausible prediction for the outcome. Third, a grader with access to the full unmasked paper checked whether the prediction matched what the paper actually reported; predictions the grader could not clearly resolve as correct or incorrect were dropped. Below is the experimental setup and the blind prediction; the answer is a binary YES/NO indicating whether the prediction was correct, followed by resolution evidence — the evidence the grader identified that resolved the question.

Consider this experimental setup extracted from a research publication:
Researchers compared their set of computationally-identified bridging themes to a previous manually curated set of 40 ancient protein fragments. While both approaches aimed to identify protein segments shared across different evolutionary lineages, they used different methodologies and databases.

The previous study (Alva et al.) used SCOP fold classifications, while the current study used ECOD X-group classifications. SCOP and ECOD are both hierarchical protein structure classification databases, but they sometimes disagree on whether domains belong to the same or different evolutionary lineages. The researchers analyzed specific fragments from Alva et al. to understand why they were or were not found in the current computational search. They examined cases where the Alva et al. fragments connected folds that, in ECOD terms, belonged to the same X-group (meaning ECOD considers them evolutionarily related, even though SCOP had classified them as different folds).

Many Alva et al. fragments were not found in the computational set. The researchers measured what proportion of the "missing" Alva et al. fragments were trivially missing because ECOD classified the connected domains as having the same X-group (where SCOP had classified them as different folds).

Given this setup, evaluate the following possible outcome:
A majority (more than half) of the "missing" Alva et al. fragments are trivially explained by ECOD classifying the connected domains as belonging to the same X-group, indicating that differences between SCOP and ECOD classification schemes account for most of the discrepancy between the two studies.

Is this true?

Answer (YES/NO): NO